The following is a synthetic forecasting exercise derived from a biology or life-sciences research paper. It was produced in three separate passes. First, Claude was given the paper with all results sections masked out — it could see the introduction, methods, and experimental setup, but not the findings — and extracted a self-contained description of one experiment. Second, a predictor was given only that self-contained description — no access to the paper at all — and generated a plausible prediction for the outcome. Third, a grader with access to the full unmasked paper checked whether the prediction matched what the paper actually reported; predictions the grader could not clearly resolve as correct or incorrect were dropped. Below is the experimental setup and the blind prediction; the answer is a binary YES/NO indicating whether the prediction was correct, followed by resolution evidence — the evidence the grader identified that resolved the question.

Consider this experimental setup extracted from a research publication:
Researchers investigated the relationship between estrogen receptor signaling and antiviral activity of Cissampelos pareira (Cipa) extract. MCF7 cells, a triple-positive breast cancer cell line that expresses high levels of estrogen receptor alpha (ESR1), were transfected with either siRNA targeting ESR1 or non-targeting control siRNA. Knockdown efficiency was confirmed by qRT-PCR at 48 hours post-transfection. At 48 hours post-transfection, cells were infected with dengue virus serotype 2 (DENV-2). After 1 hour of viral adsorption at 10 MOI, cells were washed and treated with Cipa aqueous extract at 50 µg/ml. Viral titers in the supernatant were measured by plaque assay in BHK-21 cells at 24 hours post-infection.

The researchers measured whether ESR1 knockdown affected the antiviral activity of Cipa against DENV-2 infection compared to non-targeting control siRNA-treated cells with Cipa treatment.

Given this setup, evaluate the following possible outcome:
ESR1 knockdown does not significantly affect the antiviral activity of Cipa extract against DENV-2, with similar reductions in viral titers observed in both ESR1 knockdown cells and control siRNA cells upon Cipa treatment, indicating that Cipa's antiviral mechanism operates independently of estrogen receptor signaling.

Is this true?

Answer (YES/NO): NO